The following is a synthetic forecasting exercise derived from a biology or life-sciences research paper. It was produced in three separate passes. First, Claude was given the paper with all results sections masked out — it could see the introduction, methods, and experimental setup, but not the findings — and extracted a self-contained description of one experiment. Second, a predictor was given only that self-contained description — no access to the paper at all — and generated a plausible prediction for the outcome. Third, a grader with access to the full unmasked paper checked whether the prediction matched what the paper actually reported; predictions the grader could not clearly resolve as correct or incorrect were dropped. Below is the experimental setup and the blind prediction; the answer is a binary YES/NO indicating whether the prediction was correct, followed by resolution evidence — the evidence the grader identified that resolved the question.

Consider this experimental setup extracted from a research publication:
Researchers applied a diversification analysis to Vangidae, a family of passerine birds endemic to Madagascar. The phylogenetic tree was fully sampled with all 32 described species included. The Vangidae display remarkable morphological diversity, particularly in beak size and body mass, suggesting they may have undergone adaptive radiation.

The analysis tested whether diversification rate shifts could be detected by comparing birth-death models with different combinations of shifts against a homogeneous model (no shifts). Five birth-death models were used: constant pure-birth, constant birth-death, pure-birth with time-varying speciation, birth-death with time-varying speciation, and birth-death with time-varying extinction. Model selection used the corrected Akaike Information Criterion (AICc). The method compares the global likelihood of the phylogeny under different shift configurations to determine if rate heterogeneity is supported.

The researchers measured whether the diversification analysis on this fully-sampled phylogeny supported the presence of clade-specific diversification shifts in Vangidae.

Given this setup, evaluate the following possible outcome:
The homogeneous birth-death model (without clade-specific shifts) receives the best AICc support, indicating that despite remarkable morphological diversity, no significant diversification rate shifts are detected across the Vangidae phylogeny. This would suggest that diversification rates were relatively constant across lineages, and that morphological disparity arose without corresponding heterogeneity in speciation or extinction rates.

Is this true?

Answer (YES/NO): YES